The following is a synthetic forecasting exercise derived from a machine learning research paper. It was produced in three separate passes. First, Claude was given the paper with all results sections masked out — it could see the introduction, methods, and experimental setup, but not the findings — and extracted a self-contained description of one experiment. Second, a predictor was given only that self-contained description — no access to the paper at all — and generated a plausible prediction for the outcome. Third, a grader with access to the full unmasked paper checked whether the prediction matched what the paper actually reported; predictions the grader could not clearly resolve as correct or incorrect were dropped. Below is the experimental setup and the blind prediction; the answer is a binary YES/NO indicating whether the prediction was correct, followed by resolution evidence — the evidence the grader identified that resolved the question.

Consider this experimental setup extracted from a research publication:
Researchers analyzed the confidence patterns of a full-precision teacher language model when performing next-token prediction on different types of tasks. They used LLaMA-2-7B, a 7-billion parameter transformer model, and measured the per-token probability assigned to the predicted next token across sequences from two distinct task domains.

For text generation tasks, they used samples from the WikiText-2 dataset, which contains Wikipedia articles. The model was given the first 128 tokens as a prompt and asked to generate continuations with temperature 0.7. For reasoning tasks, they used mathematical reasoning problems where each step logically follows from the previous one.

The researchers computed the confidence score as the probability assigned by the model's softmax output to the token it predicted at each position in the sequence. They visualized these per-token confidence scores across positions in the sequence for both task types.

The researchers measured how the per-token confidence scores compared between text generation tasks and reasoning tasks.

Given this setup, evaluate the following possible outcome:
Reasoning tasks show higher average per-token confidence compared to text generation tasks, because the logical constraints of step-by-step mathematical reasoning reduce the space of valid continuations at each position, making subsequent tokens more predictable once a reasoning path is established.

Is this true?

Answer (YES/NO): YES